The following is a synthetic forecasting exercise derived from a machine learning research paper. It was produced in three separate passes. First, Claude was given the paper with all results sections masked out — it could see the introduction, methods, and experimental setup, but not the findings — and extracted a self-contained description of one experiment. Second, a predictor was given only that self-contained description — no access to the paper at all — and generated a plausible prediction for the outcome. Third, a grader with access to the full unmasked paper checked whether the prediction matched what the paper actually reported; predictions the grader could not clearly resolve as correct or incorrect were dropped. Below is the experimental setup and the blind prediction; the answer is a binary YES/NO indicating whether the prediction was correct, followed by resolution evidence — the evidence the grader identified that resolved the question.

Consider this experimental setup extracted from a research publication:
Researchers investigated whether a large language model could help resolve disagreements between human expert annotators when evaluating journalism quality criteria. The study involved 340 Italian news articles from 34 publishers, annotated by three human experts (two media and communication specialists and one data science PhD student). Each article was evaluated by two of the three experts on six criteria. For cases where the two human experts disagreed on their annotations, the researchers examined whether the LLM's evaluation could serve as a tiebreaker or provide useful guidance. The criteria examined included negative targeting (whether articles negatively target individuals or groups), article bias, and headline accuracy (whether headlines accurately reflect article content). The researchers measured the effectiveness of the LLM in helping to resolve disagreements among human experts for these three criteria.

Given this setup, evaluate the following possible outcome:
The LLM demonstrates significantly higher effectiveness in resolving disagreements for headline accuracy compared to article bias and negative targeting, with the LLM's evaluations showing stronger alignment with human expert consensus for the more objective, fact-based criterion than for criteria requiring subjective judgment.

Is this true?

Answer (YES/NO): NO